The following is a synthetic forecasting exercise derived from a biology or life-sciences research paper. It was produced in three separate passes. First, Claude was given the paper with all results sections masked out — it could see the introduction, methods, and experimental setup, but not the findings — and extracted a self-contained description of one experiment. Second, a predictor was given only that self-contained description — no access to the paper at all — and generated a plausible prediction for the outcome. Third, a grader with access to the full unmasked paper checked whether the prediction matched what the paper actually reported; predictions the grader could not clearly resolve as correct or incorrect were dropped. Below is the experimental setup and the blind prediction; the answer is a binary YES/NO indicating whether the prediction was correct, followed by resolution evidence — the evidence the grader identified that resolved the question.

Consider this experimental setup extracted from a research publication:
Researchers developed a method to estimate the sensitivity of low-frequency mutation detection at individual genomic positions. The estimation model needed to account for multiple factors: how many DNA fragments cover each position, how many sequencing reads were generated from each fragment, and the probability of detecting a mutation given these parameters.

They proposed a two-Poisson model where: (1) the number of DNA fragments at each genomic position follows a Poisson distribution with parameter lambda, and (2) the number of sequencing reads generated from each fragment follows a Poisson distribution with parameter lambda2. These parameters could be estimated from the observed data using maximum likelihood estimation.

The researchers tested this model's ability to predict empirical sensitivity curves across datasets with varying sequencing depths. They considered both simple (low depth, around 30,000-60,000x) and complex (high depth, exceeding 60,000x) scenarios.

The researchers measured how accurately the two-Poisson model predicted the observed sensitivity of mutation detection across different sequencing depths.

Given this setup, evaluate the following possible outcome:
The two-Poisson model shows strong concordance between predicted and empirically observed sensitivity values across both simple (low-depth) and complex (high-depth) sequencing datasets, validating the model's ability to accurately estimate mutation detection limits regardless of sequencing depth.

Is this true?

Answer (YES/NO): NO